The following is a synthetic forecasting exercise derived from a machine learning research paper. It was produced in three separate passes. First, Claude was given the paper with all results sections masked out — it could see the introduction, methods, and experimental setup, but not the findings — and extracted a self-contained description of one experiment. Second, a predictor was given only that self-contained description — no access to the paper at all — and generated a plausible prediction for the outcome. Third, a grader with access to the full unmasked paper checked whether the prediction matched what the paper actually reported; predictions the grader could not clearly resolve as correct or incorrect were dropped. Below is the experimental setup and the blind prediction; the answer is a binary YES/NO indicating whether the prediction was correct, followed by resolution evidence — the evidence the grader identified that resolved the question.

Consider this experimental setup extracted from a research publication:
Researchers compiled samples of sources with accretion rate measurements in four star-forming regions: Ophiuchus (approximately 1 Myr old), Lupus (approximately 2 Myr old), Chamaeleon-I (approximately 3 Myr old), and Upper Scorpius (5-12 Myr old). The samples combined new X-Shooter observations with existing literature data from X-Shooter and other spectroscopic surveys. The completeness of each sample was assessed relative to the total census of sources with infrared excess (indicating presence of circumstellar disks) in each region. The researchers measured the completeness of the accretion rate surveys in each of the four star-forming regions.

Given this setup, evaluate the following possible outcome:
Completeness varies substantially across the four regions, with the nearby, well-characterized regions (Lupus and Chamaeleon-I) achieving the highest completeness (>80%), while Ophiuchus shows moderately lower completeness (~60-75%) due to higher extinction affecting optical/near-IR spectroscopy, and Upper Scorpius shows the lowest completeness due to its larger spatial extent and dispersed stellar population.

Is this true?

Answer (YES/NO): NO